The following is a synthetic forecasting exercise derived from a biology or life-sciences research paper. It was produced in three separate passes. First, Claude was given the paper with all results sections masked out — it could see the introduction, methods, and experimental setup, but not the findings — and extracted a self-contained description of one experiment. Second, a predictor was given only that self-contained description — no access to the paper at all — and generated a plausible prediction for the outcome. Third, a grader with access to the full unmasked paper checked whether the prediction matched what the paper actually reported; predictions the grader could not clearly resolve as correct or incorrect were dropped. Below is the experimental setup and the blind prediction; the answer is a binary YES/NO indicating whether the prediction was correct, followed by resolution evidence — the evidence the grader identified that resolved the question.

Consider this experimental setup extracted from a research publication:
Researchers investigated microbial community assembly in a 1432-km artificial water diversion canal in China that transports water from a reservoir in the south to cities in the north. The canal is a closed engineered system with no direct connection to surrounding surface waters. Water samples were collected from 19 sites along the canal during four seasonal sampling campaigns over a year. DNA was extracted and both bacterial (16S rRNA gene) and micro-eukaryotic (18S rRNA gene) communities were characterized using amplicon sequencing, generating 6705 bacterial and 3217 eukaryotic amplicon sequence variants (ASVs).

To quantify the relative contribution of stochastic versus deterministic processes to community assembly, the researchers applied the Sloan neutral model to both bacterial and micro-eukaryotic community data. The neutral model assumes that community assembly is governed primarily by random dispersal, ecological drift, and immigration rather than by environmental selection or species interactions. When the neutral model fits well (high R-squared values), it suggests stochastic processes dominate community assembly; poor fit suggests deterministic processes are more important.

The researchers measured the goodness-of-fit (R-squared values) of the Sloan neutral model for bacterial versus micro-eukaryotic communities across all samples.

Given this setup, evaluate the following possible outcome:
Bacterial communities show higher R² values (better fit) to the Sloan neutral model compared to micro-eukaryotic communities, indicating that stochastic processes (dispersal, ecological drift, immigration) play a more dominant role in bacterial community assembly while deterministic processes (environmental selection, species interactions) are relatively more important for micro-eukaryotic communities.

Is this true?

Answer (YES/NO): NO